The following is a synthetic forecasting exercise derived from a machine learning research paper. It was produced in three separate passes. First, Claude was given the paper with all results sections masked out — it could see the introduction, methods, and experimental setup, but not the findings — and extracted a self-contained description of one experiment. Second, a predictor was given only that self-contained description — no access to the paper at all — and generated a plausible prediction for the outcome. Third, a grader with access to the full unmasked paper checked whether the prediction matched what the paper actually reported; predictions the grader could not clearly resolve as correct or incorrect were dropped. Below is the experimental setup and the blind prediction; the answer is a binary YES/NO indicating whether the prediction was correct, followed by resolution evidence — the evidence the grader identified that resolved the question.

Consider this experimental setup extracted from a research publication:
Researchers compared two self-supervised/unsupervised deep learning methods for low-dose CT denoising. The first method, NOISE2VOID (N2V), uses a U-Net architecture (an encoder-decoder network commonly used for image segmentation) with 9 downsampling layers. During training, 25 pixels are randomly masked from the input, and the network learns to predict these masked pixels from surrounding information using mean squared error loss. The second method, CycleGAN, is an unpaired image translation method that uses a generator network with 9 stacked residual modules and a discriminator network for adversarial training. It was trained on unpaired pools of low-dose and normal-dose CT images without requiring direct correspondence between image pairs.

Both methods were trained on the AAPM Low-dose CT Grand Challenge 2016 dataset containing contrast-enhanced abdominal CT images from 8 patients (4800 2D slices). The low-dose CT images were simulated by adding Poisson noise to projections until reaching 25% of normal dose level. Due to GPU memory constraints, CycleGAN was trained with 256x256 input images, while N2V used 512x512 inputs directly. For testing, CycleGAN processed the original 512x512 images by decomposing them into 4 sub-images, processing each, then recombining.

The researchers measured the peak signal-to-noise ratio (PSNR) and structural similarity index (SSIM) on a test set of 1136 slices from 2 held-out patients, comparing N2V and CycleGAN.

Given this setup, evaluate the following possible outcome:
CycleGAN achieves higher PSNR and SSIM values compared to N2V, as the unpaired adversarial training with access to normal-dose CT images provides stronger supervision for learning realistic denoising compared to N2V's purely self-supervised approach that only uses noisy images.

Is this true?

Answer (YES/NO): YES